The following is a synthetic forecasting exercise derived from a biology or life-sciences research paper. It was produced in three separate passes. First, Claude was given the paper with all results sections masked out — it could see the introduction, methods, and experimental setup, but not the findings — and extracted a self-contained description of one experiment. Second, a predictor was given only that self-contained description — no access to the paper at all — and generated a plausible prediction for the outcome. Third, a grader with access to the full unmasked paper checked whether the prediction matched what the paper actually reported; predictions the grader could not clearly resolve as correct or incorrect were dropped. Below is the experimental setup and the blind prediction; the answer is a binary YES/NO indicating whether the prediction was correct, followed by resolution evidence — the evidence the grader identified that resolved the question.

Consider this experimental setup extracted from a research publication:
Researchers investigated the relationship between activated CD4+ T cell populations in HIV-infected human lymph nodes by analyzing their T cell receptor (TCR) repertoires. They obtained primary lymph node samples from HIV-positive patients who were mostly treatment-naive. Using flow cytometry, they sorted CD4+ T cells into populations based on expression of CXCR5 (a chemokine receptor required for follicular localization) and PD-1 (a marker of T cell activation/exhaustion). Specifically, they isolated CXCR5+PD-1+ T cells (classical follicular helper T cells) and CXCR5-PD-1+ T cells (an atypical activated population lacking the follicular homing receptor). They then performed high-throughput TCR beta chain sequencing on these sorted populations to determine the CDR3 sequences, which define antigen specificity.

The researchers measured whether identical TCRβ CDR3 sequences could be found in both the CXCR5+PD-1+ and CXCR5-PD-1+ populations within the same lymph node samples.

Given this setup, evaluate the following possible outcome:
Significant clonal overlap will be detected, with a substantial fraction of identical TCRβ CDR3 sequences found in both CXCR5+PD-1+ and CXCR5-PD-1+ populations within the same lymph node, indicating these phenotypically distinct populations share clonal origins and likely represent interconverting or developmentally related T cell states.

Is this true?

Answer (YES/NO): YES